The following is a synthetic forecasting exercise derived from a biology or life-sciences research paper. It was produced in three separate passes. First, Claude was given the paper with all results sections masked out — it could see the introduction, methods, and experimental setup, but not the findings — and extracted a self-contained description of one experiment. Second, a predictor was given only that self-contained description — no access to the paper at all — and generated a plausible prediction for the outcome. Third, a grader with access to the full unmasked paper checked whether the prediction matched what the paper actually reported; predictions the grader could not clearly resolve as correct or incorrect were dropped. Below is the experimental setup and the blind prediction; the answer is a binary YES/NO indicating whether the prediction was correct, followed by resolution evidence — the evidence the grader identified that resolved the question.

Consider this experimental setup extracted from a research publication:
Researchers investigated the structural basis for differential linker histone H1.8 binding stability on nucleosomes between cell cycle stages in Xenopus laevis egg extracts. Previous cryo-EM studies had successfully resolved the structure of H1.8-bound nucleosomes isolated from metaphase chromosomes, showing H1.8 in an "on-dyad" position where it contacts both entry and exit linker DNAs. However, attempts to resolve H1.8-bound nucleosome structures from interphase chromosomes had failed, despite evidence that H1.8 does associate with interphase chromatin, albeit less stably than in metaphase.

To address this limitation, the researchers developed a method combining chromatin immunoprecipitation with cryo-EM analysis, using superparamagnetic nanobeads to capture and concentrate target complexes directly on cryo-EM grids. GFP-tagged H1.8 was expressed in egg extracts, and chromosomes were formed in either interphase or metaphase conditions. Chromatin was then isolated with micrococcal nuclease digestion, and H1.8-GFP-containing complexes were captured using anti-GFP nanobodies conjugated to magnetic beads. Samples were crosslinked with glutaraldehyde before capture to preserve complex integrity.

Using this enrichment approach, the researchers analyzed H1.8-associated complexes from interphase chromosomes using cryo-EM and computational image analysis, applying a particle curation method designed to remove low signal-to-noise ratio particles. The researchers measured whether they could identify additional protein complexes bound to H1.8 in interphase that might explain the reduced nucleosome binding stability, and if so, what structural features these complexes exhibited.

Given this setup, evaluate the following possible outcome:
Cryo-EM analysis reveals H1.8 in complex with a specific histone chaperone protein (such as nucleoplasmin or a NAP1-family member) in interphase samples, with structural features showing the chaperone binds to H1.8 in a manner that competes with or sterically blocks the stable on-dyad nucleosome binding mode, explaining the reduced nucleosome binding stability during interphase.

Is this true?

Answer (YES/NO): NO